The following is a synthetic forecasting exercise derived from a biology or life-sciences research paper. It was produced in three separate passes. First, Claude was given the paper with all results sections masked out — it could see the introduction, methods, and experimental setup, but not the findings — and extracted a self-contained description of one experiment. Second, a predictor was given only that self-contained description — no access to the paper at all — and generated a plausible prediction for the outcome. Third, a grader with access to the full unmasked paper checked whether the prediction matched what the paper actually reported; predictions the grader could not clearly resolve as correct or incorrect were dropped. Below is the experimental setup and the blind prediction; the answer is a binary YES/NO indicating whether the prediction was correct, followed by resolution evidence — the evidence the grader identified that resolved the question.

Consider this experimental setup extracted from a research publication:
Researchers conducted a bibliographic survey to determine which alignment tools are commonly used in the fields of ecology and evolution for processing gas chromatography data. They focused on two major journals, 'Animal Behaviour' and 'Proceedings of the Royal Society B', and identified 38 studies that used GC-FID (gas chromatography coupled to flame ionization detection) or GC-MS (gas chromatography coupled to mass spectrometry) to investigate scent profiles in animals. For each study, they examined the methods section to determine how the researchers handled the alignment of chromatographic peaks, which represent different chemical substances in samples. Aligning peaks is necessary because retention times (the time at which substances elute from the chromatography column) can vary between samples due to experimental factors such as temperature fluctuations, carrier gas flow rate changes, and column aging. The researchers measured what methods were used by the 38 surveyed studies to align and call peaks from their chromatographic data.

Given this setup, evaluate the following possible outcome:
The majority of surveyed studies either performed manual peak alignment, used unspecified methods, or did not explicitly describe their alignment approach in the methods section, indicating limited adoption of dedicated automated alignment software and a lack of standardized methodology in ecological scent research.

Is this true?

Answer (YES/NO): YES